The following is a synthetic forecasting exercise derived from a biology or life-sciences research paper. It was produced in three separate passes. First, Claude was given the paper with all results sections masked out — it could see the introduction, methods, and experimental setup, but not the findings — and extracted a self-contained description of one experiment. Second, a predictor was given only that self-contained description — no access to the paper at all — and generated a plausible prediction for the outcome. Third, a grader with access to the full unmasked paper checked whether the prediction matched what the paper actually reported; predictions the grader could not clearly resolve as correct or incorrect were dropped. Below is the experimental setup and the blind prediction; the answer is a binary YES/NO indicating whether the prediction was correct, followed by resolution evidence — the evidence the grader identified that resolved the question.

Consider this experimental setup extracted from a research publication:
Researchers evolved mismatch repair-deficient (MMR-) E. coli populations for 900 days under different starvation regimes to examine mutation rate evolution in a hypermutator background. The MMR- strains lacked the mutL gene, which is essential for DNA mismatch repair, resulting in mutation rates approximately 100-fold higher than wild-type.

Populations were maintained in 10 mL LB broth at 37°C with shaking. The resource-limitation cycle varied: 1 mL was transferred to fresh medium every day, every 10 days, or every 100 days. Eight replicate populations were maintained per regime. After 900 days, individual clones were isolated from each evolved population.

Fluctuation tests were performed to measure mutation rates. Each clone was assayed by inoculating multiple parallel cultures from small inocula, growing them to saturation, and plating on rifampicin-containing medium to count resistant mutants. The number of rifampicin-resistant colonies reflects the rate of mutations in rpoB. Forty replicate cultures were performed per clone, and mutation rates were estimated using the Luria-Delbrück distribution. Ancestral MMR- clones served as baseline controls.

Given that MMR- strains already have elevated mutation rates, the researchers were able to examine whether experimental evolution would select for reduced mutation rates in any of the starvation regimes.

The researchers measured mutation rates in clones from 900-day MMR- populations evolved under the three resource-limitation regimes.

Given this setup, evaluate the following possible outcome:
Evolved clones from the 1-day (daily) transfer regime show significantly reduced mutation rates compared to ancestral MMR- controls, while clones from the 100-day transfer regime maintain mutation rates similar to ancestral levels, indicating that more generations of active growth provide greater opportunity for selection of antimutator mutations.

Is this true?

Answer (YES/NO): NO